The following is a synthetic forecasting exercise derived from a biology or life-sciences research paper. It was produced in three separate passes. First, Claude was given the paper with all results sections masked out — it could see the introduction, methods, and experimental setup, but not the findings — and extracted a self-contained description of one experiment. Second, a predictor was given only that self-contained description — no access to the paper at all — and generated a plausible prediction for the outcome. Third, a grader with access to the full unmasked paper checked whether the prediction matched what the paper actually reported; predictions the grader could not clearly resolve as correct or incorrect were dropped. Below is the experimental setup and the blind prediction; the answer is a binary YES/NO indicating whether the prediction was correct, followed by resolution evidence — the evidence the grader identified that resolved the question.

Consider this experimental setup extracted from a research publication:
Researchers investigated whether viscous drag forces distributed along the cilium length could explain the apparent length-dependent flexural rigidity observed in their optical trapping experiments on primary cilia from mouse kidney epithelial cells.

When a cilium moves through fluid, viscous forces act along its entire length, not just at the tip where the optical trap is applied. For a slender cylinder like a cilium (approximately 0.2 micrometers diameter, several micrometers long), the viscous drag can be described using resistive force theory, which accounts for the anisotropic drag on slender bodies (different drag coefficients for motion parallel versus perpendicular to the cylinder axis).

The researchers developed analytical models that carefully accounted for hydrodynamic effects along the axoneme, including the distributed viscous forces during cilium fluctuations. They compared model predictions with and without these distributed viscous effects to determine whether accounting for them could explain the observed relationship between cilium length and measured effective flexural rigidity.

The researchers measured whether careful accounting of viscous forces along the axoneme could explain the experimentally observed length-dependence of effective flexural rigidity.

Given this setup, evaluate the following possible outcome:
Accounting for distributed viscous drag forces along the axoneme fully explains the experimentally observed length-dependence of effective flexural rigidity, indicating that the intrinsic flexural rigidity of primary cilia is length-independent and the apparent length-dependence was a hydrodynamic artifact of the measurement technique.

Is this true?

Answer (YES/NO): NO